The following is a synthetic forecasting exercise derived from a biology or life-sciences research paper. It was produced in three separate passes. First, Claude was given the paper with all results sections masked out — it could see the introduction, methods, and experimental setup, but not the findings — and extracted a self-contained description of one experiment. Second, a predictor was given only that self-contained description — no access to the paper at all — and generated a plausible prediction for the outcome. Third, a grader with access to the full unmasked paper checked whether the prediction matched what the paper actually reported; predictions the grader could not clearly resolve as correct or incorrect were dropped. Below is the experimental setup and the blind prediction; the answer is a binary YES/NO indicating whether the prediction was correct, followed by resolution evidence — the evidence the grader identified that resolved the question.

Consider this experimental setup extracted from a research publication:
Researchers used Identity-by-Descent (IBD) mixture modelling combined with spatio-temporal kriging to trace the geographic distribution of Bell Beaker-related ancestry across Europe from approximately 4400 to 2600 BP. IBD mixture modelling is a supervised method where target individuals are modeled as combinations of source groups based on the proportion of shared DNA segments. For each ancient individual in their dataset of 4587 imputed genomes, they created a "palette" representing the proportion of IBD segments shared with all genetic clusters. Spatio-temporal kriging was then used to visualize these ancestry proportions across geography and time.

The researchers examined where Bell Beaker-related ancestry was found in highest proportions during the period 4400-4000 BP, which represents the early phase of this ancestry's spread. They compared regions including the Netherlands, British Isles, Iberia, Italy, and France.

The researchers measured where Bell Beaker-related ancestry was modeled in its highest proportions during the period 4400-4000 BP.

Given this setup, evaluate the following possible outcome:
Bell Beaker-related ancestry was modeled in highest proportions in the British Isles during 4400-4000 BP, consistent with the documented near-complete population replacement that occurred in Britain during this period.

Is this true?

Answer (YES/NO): YES